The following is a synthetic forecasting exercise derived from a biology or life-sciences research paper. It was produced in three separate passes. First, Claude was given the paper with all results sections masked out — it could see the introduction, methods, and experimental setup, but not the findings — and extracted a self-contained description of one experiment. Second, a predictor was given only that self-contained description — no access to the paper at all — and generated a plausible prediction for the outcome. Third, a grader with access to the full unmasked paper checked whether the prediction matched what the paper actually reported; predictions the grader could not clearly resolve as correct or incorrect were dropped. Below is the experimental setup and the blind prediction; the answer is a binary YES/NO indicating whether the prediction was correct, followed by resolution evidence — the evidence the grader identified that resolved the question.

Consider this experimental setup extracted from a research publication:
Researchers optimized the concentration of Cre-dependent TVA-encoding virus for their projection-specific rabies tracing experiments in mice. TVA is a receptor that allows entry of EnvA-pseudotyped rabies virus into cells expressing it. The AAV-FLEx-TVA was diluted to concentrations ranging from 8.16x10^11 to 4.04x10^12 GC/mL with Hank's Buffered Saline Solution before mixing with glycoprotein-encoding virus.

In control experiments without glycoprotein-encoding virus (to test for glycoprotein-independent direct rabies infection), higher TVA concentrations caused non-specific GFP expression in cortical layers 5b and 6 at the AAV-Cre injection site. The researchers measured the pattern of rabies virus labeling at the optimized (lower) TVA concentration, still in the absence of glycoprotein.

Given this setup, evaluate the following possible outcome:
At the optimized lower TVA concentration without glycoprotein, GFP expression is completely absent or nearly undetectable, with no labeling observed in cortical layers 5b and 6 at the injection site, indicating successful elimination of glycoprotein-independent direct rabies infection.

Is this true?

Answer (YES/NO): NO